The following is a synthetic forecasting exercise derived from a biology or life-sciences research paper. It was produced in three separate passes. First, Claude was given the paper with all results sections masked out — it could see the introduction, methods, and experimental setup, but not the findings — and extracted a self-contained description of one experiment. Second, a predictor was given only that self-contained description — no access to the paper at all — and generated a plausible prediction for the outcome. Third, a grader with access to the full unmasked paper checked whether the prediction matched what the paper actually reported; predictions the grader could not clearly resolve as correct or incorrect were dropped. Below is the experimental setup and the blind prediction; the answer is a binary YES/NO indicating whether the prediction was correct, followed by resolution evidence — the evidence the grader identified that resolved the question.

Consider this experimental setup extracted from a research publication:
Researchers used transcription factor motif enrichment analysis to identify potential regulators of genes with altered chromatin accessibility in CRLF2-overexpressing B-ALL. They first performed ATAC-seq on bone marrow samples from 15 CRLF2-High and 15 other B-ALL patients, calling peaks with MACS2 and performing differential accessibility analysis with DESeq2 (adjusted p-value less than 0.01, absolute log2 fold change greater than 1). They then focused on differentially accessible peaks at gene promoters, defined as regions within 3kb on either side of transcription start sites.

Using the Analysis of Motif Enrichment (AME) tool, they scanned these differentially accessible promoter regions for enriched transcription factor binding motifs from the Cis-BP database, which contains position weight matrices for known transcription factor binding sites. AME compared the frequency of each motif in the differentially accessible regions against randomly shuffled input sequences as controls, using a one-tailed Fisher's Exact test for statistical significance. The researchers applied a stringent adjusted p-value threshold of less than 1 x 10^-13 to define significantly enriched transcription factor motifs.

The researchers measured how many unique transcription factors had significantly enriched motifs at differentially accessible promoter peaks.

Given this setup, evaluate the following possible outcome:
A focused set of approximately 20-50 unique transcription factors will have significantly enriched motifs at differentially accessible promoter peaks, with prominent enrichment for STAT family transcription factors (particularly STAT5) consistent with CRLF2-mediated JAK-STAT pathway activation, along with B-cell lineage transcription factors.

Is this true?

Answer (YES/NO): NO